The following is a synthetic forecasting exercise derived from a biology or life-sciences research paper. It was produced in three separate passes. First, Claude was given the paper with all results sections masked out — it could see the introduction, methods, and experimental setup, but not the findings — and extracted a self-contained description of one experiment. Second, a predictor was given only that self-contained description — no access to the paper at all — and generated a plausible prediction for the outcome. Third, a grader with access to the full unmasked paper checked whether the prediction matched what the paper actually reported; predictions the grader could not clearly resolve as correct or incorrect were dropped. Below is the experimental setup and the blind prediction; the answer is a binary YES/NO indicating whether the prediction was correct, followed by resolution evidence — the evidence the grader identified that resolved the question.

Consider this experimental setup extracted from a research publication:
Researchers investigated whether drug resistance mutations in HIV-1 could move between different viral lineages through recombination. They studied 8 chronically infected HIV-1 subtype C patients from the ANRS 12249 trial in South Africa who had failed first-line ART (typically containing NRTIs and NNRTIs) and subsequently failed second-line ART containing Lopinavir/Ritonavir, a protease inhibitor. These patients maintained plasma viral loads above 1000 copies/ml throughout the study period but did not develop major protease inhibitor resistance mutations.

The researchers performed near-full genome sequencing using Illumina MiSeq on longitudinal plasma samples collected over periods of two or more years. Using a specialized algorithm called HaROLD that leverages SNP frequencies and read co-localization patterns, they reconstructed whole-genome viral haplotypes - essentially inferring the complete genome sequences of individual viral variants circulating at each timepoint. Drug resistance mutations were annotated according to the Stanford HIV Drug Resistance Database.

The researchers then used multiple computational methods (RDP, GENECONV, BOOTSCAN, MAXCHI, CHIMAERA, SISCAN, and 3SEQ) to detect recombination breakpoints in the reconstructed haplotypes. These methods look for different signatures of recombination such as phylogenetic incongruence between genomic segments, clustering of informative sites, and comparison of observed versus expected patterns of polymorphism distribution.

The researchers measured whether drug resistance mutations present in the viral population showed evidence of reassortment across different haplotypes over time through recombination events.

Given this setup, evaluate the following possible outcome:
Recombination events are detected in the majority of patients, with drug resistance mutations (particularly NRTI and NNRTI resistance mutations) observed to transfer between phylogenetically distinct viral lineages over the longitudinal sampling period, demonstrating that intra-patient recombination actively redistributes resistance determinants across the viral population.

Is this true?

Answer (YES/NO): YES